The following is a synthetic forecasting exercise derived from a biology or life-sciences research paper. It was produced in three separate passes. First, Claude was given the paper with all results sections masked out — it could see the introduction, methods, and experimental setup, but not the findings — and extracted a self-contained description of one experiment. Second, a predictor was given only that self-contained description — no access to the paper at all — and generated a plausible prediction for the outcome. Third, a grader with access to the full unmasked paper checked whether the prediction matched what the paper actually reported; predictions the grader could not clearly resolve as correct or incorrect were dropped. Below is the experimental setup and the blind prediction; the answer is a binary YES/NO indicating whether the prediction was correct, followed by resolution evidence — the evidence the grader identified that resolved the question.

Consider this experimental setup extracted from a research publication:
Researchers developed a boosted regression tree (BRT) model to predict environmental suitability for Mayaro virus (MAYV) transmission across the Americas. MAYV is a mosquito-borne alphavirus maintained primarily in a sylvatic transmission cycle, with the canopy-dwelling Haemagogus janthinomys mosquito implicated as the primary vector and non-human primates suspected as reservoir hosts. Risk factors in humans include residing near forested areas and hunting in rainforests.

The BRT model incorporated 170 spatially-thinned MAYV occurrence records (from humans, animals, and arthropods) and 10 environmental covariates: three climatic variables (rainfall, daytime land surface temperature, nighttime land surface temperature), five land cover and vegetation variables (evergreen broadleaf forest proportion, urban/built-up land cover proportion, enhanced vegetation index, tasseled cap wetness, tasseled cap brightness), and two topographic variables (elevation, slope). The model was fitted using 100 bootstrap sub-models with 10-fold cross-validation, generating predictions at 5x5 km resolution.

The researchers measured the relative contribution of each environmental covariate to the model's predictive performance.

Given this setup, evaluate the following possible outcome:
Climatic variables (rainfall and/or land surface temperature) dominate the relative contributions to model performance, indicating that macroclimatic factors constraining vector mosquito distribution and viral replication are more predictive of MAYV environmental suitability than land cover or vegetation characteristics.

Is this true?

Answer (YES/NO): YES